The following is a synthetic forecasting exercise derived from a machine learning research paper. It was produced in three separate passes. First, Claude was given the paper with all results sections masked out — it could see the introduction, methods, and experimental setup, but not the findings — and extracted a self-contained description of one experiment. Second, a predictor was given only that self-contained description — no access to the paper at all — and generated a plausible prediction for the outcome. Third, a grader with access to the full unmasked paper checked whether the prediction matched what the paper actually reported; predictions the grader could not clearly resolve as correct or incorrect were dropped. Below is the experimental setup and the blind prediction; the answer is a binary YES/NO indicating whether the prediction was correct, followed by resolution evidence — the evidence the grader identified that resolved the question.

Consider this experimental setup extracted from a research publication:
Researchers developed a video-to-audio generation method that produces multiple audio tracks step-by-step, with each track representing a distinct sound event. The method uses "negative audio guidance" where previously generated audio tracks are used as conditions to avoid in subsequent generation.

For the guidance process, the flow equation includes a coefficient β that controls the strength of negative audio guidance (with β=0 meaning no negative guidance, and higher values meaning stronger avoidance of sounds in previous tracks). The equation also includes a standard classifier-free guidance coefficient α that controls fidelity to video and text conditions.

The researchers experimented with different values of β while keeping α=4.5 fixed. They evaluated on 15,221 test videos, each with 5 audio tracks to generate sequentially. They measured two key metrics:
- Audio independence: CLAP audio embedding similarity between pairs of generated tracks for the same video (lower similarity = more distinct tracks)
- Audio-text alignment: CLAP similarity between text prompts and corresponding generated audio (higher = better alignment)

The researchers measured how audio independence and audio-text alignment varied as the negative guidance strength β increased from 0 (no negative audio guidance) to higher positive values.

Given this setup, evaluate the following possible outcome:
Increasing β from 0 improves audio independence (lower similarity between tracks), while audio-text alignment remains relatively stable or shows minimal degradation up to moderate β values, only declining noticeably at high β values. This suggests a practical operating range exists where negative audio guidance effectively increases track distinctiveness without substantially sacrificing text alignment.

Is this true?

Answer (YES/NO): NO